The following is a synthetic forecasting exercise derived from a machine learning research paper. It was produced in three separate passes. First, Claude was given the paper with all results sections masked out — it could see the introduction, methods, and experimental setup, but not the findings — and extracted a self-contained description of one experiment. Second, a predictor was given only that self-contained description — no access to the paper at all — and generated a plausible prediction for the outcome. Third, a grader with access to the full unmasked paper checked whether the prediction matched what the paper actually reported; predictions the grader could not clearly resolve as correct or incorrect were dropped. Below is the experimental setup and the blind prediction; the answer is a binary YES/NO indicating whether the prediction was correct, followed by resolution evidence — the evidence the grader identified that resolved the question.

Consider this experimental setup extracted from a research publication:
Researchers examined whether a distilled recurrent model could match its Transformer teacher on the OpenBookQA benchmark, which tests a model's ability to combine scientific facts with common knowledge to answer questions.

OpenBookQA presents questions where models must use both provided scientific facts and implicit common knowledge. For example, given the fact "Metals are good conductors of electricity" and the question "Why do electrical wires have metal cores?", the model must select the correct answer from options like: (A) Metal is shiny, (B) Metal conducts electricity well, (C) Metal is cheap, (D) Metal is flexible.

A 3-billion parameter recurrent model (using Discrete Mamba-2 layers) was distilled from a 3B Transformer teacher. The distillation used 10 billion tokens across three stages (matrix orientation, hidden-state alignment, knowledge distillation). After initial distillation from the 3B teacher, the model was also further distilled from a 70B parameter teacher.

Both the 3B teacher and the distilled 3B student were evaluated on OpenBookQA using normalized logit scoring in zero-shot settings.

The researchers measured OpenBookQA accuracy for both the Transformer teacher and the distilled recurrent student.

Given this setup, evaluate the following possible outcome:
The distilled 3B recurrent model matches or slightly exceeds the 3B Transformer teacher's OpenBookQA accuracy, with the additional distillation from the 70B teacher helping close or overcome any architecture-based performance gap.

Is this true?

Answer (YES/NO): NO